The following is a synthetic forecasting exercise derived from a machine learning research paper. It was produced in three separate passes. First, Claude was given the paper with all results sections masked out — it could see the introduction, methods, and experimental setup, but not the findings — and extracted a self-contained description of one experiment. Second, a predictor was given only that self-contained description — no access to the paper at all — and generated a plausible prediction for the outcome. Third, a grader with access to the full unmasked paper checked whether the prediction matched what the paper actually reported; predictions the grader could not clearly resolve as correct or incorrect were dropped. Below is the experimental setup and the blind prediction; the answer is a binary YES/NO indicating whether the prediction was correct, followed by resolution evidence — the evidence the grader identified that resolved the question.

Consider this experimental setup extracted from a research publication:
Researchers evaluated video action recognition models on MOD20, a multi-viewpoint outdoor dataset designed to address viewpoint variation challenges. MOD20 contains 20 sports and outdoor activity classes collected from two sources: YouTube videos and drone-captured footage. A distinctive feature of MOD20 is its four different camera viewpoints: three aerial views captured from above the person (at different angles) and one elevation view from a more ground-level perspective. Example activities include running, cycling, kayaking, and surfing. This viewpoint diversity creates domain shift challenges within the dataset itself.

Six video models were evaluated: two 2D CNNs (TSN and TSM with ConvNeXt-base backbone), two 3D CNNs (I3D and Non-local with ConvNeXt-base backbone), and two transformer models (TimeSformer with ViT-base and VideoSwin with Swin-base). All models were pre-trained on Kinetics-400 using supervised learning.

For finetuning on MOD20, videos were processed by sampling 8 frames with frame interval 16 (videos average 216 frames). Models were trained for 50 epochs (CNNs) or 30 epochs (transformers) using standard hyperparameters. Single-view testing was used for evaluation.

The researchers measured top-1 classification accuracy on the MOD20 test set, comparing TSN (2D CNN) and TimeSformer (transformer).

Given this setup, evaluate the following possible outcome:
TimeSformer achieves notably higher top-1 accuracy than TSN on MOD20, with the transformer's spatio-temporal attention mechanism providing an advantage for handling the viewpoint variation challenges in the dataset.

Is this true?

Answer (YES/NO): NO